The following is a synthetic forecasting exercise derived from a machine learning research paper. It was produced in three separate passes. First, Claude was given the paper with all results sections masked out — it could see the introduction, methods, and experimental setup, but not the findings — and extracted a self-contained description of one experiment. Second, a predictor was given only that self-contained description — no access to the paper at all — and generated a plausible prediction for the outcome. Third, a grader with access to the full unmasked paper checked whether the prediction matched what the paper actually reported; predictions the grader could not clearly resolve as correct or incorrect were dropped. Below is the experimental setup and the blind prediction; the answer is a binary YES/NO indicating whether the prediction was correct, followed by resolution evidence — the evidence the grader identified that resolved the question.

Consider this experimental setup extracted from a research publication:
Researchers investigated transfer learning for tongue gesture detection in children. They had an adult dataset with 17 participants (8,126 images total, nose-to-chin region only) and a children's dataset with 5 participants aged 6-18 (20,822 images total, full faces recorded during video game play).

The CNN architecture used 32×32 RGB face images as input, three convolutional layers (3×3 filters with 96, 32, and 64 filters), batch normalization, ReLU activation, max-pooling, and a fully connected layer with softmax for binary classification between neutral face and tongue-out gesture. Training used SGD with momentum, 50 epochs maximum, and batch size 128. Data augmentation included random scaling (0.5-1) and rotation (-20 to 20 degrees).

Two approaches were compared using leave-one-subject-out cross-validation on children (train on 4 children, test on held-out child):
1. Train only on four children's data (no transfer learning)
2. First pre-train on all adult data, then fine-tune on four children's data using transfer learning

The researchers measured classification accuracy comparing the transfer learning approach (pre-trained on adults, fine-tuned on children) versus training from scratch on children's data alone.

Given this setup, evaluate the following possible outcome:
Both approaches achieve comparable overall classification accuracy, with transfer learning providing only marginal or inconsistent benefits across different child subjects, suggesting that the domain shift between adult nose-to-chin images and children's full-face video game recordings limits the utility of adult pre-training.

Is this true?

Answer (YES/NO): NO